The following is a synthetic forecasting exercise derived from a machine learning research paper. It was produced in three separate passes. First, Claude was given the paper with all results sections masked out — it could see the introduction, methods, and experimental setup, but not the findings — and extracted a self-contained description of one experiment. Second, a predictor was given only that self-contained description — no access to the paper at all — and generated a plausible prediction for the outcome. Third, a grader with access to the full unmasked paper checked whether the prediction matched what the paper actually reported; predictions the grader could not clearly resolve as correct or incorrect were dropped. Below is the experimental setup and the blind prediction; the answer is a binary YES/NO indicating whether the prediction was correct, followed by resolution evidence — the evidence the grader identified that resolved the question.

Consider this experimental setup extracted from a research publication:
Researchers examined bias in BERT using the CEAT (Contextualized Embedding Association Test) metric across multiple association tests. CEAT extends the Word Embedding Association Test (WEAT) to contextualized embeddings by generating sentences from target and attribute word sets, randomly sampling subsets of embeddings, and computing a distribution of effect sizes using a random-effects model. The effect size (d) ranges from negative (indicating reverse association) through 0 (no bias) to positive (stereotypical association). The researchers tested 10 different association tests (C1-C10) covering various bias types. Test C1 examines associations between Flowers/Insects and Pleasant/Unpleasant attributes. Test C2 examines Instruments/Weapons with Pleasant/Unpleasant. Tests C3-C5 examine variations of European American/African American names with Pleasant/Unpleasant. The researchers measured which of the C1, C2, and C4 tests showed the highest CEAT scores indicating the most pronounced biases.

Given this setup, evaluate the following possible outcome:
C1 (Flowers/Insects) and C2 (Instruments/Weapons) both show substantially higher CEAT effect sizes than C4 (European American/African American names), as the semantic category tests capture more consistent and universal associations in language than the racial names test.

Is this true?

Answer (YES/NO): NO